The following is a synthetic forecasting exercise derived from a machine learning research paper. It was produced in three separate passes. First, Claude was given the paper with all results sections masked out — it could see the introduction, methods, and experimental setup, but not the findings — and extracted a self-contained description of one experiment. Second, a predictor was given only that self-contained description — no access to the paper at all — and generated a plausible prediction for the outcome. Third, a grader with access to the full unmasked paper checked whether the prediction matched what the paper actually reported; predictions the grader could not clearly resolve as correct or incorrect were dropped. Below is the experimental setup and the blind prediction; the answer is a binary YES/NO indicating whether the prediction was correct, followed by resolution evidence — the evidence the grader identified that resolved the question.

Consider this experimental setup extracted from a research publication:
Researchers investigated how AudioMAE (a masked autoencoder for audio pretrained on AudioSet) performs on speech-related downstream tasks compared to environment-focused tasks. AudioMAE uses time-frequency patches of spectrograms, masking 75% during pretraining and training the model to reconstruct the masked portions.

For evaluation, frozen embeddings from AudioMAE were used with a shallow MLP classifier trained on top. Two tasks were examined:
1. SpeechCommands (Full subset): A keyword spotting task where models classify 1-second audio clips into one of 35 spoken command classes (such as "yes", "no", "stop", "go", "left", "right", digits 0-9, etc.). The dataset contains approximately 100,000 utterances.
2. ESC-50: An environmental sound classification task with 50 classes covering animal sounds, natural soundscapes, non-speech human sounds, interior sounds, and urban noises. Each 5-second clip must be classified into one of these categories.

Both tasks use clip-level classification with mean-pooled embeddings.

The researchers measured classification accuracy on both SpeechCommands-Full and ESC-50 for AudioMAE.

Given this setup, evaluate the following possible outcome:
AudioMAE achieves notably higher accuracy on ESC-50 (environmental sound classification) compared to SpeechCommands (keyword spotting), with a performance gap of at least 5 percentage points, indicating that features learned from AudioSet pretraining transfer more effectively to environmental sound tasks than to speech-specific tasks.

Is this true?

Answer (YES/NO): YES